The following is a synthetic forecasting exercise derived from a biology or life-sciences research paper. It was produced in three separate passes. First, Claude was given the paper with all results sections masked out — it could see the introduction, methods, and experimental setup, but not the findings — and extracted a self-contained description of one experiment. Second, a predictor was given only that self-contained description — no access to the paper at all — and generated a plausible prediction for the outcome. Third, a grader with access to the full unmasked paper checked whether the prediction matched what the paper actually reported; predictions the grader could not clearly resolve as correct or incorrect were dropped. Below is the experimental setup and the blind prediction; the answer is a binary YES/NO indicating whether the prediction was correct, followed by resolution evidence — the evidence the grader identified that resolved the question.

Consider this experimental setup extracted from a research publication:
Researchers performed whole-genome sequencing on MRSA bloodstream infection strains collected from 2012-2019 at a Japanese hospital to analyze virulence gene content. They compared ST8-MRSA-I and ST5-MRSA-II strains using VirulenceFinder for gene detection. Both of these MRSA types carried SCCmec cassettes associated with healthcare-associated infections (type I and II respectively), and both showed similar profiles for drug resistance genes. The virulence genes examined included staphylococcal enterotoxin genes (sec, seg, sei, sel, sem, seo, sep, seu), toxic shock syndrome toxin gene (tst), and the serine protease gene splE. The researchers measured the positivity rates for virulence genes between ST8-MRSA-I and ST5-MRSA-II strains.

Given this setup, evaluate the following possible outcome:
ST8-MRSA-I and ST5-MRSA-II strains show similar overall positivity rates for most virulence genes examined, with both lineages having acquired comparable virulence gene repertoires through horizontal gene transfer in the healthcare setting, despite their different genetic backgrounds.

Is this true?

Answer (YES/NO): NO